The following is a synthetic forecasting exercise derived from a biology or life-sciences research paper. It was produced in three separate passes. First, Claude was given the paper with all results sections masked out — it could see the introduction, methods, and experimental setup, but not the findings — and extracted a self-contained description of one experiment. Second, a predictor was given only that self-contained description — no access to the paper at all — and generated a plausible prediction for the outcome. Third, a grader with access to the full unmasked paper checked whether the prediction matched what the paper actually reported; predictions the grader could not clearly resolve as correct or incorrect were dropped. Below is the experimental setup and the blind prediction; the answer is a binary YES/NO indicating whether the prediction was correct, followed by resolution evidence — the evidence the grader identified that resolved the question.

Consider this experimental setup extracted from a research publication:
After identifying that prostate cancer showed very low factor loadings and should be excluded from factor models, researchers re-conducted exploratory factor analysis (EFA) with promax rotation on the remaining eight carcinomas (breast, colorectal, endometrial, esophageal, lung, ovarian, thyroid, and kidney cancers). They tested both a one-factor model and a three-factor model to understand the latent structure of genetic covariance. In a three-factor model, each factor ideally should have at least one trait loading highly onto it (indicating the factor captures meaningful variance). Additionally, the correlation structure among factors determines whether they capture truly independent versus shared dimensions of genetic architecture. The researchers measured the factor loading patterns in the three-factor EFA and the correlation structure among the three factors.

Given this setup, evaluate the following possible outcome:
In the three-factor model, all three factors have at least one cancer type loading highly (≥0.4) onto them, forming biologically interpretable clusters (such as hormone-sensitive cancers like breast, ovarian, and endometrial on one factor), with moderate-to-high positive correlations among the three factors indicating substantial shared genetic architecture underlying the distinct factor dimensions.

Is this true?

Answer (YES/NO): YES